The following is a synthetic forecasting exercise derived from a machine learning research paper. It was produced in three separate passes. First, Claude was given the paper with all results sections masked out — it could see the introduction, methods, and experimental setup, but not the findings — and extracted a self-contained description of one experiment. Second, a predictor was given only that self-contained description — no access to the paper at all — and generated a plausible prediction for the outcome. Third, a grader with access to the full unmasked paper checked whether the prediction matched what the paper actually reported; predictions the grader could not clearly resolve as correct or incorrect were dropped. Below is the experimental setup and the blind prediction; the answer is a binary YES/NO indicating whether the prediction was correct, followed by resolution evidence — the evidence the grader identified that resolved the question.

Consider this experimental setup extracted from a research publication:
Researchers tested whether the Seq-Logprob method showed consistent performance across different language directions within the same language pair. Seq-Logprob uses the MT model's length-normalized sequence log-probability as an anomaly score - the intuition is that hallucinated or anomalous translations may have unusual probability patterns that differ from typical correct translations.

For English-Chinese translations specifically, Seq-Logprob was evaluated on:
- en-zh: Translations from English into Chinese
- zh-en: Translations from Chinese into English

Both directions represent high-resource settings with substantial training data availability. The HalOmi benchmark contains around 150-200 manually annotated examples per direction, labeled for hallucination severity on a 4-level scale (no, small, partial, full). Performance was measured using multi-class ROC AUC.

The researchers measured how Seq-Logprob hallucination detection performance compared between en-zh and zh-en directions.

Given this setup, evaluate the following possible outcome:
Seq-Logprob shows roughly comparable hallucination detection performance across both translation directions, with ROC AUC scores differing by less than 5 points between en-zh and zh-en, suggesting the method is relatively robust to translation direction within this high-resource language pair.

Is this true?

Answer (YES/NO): YES